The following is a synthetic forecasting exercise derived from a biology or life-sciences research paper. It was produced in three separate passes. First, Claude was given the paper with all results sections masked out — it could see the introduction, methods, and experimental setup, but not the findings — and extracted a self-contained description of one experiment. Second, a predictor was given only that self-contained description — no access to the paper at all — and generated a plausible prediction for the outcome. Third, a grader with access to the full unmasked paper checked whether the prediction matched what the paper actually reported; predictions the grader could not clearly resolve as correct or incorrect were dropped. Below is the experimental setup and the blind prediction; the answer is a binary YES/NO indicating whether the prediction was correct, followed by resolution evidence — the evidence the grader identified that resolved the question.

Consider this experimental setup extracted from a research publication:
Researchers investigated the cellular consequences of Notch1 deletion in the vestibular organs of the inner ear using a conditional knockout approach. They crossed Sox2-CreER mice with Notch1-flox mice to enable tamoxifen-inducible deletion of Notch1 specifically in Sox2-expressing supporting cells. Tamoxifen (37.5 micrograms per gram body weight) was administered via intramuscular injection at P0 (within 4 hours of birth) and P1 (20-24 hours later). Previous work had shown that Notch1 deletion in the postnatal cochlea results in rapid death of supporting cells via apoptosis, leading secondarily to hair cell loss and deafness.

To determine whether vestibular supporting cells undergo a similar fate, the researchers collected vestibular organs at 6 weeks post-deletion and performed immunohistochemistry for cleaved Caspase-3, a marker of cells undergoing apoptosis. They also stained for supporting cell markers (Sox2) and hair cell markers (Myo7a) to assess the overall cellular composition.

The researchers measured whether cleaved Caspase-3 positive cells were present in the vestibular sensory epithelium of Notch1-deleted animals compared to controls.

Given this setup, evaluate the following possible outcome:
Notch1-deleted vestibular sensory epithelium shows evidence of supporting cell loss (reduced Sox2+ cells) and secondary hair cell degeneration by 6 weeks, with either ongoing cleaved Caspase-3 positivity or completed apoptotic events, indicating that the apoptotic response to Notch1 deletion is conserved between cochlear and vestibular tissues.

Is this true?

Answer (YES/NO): NO